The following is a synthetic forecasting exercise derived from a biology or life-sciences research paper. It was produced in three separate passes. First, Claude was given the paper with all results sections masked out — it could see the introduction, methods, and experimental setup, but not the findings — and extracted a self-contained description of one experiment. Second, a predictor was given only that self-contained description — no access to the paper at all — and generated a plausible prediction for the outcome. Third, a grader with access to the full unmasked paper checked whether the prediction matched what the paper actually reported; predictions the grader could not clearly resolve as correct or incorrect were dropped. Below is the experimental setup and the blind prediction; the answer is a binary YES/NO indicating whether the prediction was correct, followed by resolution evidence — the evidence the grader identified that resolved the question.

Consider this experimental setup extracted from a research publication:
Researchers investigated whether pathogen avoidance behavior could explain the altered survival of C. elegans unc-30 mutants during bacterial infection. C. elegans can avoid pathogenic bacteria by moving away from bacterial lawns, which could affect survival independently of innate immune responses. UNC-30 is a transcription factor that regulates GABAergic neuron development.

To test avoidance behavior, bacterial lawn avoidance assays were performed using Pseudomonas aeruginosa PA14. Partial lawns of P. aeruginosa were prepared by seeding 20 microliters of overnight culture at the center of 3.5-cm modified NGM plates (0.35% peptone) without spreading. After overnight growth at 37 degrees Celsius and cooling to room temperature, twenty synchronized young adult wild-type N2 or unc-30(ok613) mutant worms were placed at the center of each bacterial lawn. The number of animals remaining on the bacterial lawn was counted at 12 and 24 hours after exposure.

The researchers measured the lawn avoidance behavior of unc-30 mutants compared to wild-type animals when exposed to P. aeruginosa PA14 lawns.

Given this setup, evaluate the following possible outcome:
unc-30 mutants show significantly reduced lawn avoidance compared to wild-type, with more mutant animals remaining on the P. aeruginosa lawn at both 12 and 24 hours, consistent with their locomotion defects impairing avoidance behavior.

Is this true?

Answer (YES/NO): NO